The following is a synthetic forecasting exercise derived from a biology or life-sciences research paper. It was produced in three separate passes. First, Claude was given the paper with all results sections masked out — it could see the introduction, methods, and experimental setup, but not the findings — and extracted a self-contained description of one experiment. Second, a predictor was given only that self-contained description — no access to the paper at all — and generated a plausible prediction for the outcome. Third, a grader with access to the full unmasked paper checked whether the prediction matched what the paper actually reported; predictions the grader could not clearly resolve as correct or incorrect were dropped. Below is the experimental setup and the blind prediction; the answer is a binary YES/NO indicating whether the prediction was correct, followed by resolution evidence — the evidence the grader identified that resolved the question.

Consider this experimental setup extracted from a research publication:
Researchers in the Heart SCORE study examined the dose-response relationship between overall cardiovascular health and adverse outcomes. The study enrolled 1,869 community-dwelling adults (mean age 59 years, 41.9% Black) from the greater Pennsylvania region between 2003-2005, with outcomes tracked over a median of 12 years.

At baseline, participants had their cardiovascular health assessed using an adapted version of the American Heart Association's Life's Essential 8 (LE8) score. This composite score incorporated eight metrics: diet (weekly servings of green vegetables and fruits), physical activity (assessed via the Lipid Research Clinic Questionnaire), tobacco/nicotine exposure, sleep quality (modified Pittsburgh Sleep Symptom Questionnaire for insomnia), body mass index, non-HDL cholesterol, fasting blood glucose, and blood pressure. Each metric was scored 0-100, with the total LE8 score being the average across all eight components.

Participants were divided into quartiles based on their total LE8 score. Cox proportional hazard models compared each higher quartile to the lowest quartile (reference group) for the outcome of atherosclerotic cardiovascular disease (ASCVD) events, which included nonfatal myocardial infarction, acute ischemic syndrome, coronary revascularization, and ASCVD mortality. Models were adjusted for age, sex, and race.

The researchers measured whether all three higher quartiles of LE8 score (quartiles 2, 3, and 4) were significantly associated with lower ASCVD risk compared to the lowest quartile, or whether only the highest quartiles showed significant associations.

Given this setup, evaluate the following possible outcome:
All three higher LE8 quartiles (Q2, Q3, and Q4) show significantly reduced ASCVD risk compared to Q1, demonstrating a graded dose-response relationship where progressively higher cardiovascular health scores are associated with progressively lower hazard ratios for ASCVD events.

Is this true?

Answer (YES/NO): YES